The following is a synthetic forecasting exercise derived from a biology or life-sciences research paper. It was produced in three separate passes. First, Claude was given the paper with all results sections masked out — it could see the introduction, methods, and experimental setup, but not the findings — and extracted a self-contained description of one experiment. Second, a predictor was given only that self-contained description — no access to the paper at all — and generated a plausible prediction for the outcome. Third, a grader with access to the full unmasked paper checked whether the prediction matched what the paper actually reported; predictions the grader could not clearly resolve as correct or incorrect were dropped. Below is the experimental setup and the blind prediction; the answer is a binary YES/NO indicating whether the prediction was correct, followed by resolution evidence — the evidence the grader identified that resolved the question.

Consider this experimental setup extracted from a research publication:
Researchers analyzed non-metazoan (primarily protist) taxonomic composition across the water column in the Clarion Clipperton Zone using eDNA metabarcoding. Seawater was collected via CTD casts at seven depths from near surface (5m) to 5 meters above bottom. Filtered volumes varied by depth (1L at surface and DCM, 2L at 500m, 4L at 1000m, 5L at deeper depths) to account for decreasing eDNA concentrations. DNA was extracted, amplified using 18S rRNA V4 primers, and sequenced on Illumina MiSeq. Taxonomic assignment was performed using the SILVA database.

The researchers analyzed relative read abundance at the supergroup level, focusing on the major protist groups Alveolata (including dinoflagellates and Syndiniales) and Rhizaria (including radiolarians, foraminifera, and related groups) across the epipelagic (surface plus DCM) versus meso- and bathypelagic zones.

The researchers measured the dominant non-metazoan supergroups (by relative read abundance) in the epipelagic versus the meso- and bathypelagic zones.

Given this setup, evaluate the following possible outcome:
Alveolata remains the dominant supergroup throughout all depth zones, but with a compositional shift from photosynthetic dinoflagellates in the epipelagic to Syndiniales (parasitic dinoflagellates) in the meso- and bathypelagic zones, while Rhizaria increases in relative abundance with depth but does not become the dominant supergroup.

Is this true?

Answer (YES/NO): NO